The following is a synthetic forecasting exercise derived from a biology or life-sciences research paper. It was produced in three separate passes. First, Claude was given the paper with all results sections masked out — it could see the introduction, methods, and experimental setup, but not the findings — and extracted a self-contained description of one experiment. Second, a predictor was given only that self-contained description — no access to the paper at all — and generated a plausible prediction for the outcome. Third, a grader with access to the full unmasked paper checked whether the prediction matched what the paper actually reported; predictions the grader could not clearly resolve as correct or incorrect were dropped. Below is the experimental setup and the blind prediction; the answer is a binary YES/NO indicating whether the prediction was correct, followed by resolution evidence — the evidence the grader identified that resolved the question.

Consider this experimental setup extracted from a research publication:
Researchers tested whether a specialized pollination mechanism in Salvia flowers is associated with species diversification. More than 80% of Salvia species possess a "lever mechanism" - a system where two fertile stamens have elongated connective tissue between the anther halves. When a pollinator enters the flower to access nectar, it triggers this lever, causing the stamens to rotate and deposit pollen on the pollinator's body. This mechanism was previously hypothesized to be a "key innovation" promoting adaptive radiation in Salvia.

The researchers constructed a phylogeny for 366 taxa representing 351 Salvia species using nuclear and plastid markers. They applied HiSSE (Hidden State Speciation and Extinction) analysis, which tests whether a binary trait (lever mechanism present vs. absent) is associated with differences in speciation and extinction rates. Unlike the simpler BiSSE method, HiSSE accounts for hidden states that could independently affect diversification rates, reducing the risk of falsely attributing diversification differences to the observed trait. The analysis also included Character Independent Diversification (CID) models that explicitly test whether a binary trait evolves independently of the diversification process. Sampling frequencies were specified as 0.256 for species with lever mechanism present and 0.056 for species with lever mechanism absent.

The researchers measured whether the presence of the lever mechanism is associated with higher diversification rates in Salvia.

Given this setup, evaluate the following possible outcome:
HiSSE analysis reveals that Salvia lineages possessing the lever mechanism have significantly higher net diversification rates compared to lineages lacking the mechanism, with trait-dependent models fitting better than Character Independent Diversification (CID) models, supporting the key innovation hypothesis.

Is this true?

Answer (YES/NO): NO